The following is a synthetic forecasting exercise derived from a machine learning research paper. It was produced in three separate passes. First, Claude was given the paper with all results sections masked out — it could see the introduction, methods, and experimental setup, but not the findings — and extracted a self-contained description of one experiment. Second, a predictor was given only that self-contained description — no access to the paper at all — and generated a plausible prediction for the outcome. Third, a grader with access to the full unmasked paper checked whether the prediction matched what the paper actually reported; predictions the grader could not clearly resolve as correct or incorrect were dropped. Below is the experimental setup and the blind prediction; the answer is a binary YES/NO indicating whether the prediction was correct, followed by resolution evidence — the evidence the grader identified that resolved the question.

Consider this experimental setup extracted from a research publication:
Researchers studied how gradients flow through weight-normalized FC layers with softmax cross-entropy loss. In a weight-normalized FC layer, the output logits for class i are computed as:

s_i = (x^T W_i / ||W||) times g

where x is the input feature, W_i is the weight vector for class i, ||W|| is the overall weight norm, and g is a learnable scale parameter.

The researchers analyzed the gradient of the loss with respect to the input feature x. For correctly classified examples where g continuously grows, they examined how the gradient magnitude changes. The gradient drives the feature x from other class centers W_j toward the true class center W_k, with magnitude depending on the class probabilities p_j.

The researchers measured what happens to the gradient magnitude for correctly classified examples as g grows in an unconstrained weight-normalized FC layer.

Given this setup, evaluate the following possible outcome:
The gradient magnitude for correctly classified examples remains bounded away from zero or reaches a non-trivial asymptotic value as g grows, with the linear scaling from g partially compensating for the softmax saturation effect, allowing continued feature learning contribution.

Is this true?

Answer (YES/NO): NO